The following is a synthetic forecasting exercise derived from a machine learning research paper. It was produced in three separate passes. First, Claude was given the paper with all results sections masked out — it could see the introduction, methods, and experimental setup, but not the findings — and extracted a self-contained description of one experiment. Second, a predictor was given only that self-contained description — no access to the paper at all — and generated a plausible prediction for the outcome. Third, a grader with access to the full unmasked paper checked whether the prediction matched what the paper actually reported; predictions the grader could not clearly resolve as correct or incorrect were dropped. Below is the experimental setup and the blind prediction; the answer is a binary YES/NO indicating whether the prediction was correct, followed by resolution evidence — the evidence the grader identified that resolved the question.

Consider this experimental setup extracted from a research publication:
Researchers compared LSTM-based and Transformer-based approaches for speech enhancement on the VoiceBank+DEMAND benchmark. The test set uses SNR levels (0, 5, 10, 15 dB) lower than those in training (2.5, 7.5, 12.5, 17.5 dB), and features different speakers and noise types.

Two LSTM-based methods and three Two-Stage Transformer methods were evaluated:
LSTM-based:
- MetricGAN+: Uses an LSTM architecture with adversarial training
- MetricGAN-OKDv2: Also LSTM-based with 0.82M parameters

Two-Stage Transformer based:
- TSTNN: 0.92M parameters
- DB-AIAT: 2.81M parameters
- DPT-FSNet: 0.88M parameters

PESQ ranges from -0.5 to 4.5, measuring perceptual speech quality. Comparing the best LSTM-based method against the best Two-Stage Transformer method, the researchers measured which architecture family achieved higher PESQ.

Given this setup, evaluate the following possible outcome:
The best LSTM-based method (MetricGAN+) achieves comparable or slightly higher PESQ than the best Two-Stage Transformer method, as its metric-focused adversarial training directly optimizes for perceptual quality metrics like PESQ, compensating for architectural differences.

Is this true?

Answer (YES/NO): NO